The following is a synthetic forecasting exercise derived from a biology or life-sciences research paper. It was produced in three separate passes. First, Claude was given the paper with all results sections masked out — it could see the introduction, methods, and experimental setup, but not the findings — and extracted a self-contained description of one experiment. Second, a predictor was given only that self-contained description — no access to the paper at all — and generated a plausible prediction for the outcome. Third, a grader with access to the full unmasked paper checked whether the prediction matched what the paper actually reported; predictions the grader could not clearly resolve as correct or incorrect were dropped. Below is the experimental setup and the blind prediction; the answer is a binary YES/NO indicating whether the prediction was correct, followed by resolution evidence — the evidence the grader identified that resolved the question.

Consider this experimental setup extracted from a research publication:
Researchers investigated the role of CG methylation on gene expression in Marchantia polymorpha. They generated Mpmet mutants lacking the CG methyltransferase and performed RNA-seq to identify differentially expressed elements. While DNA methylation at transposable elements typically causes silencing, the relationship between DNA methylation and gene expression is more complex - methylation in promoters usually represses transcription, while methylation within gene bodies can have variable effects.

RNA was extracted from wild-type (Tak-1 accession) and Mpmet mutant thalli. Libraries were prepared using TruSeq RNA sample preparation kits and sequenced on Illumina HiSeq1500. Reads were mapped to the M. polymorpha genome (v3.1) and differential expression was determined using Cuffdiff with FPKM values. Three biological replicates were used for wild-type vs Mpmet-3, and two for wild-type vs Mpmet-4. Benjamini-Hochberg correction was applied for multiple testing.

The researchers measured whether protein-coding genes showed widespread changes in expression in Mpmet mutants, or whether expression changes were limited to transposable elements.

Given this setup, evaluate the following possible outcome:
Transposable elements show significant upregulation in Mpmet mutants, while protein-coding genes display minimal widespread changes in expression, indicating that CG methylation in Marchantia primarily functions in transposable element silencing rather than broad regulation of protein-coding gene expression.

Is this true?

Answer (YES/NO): NO